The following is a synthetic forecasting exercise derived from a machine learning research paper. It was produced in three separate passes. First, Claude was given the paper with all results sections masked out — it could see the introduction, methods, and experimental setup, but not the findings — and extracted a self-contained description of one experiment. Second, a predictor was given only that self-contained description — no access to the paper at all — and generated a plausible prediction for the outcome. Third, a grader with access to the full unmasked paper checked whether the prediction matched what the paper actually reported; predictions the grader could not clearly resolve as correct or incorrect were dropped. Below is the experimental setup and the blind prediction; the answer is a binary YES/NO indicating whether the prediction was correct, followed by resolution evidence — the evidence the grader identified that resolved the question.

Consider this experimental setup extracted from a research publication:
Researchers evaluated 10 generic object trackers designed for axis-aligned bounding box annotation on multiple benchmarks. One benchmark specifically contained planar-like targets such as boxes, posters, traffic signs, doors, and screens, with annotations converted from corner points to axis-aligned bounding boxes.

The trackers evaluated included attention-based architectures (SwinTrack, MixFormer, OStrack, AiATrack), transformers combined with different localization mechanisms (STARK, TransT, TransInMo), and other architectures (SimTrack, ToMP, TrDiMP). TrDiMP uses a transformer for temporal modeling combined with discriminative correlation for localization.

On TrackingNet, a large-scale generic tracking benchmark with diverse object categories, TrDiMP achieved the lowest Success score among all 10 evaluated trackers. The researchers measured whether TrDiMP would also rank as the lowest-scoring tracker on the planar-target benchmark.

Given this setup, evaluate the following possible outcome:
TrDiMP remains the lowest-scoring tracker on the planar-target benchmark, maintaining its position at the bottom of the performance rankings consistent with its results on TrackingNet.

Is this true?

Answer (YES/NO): YES